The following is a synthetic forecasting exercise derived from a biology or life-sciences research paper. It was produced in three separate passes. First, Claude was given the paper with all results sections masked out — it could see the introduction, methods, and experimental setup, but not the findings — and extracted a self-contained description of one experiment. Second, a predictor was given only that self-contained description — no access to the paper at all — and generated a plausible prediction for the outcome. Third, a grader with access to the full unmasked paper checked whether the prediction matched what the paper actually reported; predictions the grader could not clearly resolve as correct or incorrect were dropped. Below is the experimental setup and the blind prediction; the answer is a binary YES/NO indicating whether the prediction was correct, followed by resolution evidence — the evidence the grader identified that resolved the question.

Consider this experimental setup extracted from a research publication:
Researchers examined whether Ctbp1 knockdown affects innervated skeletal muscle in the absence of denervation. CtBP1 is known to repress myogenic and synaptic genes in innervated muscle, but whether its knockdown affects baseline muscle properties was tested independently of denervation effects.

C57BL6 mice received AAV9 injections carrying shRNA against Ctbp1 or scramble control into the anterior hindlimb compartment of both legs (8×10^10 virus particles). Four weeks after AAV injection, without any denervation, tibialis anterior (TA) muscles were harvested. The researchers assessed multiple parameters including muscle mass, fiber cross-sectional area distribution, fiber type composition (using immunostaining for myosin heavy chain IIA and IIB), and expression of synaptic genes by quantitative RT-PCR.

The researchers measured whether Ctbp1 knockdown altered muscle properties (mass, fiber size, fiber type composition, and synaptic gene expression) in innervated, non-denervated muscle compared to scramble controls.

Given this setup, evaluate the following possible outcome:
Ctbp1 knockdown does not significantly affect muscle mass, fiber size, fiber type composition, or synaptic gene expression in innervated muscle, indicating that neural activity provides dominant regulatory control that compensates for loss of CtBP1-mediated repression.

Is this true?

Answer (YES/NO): NO